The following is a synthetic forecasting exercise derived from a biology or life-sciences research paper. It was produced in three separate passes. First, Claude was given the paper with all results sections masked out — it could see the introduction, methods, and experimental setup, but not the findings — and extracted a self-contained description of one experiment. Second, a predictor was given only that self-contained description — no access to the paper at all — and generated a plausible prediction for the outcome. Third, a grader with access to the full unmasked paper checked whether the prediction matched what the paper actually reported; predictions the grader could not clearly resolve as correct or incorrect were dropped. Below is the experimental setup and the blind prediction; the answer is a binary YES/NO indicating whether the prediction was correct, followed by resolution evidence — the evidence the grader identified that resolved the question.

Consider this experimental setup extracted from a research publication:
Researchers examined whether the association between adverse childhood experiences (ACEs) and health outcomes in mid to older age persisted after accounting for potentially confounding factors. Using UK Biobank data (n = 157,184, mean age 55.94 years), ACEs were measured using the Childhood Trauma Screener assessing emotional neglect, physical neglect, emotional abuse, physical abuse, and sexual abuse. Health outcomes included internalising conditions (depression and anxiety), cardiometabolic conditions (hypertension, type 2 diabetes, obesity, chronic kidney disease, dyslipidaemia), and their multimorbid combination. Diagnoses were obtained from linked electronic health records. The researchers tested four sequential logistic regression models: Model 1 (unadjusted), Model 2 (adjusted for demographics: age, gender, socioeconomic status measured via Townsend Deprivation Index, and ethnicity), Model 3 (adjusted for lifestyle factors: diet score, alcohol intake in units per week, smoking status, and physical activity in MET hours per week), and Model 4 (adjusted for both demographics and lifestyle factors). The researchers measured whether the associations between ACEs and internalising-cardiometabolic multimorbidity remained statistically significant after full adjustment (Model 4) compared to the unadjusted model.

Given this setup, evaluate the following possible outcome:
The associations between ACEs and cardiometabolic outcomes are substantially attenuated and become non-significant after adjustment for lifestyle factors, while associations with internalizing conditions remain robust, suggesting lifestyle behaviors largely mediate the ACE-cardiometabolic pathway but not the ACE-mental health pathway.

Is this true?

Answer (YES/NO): NO